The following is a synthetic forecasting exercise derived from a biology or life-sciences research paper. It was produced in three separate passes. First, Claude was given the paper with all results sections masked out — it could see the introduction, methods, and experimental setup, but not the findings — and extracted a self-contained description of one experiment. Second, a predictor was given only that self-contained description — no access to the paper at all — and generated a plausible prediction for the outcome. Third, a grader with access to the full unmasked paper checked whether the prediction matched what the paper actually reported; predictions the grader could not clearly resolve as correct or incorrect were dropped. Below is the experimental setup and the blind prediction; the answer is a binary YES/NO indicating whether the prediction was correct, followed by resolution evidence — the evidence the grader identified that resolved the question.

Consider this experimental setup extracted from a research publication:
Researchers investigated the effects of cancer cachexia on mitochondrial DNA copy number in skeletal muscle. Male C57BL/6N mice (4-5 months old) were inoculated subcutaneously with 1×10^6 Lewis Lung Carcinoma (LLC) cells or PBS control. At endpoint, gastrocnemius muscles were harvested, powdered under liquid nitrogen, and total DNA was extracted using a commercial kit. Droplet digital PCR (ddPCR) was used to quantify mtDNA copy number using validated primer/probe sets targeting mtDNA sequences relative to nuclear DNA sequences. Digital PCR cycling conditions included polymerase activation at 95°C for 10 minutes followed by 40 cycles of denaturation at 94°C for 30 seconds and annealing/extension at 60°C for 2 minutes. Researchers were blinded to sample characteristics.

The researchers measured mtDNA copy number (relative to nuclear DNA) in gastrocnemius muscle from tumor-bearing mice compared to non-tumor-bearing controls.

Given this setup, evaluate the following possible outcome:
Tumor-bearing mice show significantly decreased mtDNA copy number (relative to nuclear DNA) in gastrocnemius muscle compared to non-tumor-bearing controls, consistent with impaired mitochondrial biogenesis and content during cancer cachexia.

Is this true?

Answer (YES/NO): YES